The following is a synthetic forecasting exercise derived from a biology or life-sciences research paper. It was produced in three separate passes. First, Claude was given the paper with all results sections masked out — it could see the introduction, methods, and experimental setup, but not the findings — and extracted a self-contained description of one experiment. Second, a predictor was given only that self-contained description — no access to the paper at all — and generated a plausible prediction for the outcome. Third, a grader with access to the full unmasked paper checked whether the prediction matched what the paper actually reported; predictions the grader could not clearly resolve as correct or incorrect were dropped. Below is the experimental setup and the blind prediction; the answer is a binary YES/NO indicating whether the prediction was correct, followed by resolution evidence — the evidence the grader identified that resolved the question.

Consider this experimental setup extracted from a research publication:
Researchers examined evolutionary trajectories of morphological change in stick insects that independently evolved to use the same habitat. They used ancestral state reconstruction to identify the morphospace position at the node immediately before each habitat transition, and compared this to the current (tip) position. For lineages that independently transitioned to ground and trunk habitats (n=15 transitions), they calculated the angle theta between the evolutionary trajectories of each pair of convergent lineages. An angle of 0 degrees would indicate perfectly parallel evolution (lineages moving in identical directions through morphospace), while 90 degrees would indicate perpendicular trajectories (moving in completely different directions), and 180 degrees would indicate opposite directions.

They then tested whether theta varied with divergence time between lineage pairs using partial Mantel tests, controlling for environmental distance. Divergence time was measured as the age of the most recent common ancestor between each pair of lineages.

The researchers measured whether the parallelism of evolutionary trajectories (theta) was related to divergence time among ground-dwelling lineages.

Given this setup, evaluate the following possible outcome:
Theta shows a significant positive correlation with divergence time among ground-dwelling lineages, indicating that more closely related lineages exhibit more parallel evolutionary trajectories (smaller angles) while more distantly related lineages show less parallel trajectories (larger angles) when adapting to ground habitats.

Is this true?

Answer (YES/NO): YES